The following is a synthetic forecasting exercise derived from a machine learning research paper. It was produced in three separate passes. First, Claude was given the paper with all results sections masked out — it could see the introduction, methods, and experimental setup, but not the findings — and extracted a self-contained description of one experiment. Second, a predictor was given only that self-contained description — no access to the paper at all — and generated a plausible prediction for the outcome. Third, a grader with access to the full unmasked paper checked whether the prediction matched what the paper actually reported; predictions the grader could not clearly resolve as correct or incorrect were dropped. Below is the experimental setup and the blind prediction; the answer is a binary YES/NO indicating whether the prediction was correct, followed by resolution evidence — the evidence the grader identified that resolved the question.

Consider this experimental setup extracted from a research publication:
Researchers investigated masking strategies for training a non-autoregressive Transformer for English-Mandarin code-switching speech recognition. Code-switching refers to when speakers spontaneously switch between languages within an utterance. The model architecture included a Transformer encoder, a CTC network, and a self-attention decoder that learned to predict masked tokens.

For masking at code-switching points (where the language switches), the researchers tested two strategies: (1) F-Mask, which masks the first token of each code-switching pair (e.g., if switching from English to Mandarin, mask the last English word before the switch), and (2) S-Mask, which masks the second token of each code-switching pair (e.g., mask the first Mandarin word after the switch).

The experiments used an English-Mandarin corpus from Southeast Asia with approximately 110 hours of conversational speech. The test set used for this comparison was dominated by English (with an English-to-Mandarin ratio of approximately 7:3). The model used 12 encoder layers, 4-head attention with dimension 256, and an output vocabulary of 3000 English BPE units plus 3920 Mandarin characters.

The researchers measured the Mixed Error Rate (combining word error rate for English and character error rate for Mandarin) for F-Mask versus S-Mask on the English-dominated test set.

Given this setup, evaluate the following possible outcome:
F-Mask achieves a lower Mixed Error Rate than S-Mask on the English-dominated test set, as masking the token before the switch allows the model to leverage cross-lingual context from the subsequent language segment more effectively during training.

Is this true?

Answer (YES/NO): YES